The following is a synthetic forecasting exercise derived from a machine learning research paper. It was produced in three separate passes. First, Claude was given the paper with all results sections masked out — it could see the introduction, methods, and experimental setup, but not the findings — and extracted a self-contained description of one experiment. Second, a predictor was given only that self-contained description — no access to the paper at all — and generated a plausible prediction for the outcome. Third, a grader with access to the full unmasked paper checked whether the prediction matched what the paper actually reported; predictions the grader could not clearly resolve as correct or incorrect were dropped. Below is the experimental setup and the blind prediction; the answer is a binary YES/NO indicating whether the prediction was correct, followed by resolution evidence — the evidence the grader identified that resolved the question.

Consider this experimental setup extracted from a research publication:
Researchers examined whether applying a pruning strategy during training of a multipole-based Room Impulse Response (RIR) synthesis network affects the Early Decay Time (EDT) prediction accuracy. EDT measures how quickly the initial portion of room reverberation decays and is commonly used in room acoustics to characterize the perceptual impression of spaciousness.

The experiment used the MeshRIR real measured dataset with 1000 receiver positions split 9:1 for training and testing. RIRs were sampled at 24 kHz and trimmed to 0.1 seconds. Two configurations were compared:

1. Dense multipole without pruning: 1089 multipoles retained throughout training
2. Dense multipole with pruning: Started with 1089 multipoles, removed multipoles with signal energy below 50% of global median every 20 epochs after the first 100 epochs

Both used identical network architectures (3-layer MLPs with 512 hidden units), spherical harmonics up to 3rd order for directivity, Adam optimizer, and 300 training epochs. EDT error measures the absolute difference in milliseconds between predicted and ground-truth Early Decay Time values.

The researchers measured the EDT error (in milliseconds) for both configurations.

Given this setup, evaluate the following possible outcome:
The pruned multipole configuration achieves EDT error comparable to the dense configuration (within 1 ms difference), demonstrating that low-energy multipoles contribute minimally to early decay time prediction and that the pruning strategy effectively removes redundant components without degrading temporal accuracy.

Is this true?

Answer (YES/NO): YES